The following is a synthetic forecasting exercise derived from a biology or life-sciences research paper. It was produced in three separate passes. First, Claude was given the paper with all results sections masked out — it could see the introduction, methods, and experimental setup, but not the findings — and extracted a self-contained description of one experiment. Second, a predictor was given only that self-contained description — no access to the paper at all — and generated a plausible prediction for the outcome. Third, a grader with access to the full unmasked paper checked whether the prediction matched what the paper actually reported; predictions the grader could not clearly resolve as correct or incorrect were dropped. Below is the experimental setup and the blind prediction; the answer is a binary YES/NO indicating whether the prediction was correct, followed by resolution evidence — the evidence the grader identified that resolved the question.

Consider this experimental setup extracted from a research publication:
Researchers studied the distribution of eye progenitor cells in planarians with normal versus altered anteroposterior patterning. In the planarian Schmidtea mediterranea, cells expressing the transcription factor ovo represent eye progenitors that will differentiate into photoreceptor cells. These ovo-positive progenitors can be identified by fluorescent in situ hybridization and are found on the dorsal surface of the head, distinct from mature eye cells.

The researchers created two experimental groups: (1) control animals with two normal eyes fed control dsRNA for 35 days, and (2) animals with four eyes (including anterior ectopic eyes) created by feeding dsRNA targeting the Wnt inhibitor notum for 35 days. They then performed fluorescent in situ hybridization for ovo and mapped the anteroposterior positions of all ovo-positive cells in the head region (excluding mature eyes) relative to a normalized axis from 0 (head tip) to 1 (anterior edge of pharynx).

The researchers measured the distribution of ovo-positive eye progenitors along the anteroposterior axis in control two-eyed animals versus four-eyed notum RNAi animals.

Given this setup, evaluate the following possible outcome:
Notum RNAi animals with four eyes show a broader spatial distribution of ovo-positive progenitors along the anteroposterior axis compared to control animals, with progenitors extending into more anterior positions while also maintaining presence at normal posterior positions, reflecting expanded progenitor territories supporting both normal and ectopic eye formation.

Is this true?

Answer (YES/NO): NO